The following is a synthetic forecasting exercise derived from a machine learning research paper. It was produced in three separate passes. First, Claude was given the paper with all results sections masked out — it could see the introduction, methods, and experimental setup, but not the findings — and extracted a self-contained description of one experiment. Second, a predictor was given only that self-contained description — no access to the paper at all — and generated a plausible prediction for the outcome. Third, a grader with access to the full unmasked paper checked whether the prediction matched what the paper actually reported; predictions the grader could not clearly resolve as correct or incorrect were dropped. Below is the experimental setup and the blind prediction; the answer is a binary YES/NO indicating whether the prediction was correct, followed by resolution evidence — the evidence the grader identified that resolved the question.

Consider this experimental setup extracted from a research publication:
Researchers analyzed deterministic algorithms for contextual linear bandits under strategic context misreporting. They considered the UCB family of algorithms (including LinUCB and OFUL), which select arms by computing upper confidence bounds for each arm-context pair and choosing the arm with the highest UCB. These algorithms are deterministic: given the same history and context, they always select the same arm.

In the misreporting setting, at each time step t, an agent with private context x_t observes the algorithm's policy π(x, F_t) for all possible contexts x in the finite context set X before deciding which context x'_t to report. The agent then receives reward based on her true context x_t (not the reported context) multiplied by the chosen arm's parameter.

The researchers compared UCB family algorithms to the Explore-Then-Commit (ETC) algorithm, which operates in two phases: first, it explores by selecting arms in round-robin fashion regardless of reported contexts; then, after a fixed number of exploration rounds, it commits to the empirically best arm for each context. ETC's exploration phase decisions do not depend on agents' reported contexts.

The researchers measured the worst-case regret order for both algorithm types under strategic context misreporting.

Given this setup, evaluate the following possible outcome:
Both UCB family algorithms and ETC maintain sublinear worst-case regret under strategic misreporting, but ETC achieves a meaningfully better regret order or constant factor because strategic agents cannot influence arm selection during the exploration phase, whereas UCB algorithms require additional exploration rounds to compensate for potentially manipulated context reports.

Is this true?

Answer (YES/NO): NO